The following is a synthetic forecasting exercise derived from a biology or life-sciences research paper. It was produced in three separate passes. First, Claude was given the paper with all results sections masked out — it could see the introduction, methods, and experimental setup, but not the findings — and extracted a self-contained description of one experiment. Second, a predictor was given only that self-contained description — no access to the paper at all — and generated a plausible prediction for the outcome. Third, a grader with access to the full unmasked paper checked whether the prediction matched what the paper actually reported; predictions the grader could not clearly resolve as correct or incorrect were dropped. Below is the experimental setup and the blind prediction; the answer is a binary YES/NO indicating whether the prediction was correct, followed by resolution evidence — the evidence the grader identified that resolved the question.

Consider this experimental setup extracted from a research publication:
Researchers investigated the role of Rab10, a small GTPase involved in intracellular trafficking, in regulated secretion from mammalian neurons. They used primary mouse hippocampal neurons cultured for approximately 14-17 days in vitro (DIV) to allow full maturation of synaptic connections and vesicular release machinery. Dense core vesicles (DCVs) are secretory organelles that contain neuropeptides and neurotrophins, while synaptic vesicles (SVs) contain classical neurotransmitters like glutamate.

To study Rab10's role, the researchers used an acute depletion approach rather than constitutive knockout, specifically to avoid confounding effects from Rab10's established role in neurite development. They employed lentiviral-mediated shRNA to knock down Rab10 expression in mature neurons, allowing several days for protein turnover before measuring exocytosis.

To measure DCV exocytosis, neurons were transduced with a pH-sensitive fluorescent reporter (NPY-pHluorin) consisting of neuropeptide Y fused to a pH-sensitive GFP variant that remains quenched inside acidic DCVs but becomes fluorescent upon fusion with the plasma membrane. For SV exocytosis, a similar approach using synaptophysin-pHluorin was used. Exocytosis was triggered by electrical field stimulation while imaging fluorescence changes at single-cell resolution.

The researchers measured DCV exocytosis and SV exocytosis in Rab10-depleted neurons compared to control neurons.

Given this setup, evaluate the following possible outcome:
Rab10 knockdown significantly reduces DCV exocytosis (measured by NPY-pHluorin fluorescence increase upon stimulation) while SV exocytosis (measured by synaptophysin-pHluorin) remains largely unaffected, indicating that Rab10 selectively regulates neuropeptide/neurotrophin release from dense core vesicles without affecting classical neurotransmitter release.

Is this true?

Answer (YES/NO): YES